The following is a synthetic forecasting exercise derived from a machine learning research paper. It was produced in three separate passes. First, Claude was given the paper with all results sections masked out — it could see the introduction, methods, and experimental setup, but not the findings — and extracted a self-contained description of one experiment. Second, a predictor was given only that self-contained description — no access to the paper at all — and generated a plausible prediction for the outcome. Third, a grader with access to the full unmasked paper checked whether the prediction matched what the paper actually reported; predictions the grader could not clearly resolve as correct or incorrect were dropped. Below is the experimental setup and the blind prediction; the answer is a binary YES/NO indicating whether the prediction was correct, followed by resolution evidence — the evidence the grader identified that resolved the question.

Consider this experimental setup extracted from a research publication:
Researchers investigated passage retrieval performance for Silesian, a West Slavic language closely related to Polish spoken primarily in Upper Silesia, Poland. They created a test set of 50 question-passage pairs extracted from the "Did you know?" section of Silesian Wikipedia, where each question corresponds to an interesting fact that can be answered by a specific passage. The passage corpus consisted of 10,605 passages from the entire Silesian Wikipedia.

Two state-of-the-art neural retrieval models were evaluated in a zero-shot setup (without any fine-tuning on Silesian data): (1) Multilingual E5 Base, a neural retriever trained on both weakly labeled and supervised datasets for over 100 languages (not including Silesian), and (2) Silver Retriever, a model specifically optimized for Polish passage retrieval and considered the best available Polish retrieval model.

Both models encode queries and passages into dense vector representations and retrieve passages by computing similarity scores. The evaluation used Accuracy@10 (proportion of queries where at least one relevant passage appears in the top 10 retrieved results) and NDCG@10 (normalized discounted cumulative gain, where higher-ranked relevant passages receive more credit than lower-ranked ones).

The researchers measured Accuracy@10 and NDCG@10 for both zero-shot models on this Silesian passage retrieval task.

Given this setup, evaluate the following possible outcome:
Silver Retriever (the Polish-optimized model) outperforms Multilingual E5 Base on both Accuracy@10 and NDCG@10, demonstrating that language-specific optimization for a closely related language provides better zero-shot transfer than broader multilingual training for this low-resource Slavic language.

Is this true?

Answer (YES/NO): NO